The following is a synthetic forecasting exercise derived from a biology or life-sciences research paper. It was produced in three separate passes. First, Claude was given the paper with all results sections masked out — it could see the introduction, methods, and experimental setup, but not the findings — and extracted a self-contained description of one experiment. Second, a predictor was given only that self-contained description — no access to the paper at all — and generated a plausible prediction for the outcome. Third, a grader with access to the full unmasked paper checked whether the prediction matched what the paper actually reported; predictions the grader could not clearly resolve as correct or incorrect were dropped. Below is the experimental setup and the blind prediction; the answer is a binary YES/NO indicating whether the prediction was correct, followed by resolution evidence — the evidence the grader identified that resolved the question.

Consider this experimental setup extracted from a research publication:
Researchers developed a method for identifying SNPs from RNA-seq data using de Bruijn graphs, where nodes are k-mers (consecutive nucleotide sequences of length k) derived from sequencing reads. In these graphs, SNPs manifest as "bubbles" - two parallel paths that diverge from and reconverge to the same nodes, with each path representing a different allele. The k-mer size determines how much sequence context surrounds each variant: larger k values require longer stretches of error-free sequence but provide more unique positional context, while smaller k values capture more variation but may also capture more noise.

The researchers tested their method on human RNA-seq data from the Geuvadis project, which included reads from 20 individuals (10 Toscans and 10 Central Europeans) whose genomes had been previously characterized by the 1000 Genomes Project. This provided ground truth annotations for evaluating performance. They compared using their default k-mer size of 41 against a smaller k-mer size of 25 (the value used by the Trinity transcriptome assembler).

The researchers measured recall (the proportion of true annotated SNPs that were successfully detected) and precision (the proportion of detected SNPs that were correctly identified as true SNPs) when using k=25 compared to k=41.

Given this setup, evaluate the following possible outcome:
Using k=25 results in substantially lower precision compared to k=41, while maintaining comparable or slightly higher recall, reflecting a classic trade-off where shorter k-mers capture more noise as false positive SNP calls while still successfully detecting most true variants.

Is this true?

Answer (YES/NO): NO